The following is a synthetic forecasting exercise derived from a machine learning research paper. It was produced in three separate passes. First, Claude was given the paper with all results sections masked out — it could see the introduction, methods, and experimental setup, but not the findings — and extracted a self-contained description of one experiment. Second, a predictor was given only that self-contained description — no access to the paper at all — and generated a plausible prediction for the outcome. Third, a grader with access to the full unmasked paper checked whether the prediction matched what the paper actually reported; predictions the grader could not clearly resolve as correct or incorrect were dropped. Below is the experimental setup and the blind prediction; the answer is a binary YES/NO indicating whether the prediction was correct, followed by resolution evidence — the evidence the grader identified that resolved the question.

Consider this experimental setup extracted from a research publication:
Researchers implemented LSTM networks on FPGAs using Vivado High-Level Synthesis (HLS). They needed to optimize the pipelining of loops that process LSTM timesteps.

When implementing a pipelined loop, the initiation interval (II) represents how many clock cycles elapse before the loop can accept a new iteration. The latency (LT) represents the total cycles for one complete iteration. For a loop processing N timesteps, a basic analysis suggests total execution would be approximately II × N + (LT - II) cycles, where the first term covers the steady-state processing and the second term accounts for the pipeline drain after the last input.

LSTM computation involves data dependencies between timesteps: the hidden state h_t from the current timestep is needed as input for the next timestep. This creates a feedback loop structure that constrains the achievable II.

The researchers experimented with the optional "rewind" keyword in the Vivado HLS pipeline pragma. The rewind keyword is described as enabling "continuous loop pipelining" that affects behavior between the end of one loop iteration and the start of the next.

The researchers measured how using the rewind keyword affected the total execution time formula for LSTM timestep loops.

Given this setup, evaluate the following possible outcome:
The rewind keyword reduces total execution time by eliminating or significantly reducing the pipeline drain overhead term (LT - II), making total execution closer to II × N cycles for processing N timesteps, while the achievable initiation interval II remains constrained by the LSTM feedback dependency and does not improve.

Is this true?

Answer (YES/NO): YES